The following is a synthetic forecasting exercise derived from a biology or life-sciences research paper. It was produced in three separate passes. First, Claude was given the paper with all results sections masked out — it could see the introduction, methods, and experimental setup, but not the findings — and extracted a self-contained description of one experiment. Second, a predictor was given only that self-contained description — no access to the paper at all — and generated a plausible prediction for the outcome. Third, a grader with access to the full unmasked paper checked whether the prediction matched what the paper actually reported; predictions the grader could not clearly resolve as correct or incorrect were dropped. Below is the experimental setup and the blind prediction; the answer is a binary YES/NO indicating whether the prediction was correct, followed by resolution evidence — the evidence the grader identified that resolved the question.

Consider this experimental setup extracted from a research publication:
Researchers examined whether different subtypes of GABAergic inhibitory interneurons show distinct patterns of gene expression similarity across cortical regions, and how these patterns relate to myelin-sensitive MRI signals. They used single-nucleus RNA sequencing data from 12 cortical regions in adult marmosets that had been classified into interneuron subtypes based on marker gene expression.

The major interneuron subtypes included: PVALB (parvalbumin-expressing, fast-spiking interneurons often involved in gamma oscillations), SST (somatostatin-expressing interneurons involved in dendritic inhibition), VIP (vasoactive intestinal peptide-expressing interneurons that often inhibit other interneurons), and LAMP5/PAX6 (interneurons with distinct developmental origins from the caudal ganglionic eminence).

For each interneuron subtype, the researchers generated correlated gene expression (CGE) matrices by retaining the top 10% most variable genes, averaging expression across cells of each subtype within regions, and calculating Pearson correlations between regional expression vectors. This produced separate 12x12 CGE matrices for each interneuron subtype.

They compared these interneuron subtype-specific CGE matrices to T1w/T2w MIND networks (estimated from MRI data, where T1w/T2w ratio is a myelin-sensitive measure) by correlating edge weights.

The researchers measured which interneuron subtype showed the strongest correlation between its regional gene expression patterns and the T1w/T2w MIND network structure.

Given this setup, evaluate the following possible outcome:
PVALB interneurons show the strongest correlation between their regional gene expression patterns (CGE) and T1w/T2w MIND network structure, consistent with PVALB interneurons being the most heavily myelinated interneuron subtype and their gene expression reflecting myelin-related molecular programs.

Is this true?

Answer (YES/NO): YES